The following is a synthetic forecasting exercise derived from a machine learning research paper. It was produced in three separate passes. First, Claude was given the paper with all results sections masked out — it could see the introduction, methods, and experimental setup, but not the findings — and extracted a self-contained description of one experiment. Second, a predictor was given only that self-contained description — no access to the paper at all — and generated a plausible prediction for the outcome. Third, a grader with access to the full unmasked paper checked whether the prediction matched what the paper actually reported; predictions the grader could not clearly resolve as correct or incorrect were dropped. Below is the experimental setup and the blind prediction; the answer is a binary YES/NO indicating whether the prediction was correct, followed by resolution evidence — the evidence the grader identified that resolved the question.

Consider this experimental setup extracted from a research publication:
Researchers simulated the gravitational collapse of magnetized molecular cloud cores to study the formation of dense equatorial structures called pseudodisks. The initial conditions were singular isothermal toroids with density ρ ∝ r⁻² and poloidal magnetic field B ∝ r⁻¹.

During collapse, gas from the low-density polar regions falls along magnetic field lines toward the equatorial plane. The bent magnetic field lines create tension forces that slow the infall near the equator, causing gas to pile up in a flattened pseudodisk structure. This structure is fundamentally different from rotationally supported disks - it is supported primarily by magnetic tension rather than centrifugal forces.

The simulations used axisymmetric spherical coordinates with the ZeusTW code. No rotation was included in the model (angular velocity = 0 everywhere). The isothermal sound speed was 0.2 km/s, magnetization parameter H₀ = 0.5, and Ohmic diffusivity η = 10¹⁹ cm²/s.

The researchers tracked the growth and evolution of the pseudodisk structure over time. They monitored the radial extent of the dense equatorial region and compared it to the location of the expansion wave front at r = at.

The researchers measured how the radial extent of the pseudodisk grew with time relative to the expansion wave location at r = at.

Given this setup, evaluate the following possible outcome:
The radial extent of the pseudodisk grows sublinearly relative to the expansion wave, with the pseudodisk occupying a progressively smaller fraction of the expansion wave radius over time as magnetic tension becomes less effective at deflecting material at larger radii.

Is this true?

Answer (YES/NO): NO